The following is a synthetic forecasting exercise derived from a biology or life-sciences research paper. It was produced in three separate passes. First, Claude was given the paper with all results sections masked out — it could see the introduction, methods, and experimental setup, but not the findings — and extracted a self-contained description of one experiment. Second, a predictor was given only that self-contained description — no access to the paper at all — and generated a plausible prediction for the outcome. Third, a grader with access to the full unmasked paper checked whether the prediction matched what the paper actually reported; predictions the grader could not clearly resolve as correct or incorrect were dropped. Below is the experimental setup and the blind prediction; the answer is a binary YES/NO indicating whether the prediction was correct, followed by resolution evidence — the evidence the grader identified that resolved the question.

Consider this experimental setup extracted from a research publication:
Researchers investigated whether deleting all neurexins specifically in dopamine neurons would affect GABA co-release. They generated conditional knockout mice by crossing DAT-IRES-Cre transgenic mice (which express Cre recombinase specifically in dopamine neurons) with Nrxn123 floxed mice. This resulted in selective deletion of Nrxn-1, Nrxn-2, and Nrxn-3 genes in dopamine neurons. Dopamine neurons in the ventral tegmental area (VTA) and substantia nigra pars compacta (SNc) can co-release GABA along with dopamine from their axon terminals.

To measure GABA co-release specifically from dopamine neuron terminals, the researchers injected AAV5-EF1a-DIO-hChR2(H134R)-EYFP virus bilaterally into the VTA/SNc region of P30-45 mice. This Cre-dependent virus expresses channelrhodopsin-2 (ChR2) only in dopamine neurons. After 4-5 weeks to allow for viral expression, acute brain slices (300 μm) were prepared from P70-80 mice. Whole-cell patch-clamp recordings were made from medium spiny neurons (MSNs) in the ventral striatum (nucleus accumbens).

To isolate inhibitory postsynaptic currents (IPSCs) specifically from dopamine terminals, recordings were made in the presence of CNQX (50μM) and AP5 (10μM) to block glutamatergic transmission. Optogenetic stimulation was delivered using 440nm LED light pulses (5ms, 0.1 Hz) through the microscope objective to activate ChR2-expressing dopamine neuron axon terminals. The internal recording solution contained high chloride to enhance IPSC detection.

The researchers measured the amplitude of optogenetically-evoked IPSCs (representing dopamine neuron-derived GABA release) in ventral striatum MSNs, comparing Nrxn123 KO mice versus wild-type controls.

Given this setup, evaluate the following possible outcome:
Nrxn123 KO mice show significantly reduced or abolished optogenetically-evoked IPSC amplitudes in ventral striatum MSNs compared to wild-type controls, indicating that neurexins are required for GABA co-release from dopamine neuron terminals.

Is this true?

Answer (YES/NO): NO